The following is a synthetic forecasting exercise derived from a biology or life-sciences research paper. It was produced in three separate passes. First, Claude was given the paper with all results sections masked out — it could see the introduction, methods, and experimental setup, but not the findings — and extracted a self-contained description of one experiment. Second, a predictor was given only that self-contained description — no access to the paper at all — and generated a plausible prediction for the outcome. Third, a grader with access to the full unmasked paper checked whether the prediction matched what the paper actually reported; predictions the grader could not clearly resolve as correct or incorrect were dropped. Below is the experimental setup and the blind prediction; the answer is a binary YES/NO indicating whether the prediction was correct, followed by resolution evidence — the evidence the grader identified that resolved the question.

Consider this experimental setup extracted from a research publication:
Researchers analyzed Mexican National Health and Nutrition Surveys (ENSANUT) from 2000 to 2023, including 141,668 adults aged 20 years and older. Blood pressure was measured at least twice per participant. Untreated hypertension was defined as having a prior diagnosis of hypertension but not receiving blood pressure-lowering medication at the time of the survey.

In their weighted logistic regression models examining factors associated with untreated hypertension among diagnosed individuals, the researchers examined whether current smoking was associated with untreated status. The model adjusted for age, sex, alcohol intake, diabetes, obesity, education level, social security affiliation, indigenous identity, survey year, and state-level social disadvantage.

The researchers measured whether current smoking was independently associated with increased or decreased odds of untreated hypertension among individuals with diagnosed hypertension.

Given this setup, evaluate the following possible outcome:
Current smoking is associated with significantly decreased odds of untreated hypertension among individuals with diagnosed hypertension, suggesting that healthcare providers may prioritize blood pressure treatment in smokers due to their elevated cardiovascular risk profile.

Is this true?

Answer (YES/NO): NO